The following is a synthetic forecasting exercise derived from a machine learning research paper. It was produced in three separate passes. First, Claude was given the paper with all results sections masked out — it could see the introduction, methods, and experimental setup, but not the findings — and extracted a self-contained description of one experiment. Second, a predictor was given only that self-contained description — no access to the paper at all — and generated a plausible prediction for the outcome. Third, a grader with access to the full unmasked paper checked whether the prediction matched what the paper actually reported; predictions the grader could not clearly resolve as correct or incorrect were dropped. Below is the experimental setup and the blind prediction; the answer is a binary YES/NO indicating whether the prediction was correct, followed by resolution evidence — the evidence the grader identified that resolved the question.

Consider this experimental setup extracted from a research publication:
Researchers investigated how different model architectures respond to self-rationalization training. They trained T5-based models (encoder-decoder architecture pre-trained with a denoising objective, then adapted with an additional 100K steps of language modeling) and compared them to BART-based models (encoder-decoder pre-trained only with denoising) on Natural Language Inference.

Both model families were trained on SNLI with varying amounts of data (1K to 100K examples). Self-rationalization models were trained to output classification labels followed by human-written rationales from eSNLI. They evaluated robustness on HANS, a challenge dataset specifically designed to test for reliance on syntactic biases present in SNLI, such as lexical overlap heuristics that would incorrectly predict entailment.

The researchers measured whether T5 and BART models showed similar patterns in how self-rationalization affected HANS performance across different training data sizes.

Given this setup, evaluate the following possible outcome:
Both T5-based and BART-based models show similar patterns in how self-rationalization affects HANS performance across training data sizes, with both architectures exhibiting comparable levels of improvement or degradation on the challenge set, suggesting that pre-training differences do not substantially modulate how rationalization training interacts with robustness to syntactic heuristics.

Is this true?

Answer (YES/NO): NO